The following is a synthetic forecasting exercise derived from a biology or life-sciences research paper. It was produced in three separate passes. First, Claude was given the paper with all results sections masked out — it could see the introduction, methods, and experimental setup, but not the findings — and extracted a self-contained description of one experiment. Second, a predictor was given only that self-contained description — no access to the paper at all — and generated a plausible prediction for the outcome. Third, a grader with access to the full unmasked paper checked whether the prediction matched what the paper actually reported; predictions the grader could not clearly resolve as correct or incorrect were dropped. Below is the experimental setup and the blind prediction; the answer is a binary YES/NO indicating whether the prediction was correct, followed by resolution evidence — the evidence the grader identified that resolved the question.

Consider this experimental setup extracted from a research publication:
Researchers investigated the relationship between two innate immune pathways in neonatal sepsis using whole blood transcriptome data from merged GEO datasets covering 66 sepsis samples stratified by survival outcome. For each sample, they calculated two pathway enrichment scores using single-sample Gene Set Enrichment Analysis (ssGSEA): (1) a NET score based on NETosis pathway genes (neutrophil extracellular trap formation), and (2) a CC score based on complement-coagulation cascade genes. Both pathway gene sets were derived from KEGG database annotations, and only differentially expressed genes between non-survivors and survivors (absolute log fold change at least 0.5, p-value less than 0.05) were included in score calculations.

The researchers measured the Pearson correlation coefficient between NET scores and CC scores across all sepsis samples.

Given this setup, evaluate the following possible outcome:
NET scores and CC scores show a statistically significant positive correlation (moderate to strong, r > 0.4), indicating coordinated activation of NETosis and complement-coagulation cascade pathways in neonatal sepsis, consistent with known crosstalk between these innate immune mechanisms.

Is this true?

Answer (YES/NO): YES